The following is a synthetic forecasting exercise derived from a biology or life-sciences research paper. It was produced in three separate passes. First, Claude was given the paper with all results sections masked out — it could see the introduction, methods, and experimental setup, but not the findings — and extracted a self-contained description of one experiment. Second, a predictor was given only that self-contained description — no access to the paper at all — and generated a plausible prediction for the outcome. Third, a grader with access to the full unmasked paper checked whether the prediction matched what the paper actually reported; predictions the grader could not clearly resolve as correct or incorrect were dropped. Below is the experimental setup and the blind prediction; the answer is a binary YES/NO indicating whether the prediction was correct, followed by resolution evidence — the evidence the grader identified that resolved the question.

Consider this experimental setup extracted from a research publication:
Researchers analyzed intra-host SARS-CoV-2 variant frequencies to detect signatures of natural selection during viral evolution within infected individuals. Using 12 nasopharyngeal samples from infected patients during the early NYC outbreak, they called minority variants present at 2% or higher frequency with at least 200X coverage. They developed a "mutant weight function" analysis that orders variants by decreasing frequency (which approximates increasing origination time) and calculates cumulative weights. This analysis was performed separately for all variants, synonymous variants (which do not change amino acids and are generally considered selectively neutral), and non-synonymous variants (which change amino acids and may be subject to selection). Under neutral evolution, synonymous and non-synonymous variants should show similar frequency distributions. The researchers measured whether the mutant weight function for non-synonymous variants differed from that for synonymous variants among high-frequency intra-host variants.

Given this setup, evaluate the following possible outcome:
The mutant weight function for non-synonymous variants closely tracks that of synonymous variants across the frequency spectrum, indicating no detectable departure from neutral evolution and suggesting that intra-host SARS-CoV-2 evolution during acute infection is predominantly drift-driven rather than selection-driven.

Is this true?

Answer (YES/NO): NO